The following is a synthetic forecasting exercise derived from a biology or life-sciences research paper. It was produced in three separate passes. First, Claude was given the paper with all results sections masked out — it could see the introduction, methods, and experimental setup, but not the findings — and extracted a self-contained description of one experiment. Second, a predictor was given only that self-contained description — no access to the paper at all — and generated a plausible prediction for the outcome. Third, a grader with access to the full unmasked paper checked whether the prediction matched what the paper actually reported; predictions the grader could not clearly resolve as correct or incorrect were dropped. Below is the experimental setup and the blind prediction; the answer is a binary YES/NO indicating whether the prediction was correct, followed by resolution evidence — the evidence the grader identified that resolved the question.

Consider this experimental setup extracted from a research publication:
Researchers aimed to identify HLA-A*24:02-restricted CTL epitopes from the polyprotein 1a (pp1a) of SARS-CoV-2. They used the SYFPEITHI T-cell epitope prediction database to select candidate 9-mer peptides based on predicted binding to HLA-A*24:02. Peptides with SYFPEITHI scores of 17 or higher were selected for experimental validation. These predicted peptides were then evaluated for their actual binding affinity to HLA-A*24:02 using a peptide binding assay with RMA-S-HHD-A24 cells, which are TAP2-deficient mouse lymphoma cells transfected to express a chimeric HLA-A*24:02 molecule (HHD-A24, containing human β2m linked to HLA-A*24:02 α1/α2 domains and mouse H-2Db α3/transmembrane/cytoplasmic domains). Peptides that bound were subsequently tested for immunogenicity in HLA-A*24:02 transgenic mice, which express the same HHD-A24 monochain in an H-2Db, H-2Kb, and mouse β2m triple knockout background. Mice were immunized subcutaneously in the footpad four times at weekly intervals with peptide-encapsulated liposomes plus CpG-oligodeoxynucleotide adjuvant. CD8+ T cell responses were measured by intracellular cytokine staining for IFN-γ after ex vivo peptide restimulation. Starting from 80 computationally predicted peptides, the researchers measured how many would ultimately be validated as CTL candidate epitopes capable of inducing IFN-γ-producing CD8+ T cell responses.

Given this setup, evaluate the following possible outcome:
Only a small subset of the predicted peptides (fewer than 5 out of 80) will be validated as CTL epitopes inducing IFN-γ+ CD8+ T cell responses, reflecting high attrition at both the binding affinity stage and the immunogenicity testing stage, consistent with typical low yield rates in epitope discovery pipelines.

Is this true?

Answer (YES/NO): NO